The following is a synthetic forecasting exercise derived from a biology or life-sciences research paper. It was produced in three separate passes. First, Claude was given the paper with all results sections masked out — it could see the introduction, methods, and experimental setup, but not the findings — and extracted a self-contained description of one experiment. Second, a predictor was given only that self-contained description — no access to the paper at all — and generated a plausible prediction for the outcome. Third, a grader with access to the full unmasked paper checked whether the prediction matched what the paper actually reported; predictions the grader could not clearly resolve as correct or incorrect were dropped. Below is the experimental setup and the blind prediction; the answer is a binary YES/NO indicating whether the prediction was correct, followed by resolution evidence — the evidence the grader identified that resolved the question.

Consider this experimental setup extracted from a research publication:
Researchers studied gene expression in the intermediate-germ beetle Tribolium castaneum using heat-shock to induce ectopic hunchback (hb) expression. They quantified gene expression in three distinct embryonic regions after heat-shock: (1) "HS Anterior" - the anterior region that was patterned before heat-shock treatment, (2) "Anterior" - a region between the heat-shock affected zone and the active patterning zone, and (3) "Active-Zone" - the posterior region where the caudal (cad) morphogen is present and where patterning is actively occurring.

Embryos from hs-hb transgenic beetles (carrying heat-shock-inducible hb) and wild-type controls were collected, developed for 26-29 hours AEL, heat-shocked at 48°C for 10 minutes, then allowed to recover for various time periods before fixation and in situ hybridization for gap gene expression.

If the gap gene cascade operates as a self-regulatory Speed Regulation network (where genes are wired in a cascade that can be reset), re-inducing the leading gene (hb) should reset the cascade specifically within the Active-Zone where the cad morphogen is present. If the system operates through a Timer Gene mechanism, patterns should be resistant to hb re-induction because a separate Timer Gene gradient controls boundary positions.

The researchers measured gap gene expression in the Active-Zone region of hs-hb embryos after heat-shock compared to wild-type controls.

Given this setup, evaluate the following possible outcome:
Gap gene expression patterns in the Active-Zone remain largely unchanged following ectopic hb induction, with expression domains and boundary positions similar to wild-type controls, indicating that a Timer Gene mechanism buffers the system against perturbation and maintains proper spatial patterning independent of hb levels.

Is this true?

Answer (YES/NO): NO